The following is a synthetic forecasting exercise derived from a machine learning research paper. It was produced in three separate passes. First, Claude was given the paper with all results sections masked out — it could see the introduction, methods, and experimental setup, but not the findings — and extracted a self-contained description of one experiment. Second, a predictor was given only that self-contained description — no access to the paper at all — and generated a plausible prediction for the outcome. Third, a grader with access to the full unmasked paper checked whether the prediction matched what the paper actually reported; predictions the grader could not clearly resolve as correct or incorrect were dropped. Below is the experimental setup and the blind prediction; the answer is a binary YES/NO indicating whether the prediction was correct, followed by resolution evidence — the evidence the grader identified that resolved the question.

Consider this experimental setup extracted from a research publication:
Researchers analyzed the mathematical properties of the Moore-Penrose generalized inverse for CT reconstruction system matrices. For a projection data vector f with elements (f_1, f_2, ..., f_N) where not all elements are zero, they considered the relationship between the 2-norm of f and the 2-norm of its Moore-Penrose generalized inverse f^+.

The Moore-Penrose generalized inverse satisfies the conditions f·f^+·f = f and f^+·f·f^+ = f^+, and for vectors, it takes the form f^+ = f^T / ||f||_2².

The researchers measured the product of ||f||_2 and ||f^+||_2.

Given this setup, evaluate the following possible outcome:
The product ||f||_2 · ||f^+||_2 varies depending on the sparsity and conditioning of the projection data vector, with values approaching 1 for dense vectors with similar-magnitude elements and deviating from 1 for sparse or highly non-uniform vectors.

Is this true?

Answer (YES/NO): NO